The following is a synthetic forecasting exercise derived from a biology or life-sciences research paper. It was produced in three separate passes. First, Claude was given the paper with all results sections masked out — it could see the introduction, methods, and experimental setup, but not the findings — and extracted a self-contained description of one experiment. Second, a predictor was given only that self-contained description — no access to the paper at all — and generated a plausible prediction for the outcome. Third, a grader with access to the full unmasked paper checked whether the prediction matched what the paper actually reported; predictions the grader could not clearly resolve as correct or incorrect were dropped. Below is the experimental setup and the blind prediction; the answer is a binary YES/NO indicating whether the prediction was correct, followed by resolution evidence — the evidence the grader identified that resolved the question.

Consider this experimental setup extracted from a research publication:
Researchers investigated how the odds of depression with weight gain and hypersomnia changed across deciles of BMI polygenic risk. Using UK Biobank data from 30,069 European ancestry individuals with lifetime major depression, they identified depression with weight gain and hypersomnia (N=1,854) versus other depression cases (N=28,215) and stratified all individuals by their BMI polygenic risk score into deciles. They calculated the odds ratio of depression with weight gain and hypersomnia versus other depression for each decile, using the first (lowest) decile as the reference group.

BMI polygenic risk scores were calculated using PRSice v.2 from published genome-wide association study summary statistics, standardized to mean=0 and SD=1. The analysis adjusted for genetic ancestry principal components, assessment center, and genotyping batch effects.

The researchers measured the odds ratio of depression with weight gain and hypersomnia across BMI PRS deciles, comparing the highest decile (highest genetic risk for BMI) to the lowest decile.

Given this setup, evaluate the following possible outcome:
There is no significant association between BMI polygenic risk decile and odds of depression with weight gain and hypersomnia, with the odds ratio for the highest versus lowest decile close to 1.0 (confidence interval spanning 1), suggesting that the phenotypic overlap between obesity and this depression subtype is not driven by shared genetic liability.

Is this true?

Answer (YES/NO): NO